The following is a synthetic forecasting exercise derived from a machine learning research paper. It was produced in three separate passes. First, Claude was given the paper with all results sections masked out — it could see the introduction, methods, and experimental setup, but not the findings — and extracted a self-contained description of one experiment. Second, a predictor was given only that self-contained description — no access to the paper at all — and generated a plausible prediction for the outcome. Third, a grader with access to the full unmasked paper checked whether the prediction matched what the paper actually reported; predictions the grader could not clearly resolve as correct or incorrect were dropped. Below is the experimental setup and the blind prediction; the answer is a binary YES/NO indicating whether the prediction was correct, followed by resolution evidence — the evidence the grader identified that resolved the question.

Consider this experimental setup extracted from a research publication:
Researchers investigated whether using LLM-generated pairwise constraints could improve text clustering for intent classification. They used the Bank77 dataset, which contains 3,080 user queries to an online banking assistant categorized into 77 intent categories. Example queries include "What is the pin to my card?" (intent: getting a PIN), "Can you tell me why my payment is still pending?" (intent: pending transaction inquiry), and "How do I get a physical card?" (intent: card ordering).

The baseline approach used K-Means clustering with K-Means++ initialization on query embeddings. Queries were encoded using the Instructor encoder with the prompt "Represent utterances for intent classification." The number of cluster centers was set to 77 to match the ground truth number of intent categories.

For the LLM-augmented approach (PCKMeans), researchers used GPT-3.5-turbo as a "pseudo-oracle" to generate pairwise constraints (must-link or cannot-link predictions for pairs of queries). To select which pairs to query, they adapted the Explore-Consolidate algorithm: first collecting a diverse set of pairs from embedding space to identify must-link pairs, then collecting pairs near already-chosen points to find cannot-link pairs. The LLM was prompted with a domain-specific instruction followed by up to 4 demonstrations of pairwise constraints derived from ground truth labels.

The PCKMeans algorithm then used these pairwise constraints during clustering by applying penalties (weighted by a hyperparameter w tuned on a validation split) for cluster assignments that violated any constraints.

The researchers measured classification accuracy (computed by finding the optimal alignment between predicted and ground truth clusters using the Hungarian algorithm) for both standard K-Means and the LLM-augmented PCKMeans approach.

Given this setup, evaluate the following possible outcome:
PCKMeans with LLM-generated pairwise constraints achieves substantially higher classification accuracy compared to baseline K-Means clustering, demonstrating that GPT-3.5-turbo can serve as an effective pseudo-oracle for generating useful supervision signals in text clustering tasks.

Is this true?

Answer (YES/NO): NO